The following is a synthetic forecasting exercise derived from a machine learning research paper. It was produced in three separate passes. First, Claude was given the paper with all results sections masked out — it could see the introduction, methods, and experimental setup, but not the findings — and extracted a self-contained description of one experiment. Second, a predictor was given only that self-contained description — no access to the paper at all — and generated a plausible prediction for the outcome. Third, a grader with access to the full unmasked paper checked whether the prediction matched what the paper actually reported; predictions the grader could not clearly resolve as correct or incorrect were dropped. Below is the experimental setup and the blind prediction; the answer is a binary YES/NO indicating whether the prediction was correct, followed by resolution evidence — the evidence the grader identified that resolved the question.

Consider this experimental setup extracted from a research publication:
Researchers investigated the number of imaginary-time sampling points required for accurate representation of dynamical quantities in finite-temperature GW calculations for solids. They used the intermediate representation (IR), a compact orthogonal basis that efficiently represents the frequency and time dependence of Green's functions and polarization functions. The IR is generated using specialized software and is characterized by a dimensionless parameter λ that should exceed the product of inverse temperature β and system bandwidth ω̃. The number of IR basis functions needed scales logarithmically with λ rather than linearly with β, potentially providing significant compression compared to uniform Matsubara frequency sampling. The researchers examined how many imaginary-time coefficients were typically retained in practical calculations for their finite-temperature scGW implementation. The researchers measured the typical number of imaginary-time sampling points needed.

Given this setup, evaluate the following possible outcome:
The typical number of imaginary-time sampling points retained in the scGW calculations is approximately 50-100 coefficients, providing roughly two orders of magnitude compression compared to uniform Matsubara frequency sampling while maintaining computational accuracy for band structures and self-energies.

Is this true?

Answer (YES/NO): NO